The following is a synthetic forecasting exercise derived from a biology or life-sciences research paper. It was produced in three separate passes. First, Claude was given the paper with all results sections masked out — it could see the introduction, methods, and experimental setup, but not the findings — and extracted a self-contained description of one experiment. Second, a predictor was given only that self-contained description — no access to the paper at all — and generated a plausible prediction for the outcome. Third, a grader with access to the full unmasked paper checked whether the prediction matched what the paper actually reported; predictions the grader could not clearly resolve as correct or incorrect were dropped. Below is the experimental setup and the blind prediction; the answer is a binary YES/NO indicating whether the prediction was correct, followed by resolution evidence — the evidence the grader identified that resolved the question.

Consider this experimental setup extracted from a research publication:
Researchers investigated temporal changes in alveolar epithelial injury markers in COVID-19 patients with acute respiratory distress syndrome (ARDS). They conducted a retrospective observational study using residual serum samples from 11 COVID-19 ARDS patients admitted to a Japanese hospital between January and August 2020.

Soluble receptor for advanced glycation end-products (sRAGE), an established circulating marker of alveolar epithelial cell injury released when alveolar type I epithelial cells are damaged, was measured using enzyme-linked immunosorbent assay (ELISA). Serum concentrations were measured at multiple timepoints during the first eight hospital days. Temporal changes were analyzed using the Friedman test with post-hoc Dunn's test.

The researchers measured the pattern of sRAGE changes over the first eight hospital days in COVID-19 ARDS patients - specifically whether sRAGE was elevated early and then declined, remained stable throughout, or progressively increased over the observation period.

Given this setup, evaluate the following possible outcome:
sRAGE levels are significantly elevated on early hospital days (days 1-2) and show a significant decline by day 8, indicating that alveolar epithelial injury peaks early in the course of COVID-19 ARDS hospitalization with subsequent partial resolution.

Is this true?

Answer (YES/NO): YES